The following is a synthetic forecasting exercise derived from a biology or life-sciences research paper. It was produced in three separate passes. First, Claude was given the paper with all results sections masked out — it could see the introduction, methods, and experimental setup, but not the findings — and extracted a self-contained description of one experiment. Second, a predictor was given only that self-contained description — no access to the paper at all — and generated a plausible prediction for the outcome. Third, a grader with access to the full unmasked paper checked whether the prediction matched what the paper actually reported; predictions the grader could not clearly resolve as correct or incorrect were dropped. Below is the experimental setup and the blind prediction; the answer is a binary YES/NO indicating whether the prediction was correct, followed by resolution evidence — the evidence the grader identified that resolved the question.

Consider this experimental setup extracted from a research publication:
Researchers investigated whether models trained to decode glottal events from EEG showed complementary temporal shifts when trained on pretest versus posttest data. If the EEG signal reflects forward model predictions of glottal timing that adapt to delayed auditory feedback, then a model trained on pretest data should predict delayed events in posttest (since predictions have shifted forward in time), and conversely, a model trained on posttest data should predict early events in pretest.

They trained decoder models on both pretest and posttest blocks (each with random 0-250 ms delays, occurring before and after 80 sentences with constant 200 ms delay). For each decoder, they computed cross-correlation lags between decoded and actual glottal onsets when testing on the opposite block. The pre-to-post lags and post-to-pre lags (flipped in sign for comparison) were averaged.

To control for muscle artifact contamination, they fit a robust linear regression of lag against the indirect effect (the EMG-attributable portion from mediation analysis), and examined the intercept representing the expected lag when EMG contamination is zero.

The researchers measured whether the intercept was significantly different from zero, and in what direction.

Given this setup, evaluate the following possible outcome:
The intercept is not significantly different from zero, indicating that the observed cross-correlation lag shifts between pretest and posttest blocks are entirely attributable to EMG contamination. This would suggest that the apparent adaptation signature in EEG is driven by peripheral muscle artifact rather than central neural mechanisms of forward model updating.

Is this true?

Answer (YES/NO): NO